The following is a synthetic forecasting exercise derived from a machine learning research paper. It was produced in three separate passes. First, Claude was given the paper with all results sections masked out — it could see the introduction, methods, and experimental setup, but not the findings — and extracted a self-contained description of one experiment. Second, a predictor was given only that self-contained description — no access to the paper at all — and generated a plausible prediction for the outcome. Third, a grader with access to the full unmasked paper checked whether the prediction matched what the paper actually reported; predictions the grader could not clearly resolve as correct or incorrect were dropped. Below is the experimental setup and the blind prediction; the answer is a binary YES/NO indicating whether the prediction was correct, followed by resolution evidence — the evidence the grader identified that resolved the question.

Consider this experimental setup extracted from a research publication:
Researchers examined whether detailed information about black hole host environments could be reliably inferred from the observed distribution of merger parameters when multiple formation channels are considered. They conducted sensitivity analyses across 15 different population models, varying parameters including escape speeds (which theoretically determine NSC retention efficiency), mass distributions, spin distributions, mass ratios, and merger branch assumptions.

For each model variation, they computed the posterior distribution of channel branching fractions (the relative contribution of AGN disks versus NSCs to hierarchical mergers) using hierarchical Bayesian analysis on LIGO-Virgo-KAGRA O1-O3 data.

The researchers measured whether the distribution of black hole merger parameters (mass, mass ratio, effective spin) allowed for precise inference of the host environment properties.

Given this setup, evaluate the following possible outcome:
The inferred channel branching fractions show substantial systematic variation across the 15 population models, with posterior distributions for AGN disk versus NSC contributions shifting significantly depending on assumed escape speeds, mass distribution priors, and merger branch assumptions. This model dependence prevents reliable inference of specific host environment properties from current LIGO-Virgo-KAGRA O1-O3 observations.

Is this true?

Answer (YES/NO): NO